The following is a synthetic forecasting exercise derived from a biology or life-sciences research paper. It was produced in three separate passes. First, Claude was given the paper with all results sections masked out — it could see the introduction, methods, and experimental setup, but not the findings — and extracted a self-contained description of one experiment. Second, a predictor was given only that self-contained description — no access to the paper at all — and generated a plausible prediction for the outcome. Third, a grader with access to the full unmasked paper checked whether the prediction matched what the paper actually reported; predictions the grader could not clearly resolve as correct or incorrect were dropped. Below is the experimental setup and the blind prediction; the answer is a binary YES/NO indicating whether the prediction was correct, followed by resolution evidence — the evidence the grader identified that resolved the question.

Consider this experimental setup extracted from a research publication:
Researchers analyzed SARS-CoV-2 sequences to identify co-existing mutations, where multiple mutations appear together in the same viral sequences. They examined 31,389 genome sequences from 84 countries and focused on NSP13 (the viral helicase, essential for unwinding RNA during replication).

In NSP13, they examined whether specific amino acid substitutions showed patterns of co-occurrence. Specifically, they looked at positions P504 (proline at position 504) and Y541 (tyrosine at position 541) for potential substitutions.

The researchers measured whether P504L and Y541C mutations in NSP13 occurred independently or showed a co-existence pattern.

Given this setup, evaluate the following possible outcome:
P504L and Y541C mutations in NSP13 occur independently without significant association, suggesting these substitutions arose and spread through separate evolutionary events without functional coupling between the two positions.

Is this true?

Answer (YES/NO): NO